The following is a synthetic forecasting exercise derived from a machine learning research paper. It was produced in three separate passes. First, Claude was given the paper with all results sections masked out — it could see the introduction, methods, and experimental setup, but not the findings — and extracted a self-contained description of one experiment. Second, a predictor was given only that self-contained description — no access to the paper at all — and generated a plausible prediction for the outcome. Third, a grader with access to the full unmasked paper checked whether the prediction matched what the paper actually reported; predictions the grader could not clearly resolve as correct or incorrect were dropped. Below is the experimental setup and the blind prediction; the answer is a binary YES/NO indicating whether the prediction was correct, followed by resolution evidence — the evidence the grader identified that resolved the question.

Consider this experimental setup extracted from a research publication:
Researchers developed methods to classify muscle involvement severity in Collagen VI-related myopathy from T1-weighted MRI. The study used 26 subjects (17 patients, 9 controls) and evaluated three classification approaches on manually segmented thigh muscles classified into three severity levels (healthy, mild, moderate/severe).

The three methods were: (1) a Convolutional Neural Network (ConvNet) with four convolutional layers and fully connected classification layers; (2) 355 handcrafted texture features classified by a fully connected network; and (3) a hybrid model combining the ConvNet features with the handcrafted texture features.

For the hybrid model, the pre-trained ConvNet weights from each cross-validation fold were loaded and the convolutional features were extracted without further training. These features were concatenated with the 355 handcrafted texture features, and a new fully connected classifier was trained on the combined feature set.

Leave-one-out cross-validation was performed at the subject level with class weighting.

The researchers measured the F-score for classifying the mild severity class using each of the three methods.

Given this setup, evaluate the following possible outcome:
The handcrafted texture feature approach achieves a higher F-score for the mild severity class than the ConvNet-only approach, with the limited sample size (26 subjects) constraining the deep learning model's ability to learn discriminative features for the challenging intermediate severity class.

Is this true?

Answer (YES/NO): NO